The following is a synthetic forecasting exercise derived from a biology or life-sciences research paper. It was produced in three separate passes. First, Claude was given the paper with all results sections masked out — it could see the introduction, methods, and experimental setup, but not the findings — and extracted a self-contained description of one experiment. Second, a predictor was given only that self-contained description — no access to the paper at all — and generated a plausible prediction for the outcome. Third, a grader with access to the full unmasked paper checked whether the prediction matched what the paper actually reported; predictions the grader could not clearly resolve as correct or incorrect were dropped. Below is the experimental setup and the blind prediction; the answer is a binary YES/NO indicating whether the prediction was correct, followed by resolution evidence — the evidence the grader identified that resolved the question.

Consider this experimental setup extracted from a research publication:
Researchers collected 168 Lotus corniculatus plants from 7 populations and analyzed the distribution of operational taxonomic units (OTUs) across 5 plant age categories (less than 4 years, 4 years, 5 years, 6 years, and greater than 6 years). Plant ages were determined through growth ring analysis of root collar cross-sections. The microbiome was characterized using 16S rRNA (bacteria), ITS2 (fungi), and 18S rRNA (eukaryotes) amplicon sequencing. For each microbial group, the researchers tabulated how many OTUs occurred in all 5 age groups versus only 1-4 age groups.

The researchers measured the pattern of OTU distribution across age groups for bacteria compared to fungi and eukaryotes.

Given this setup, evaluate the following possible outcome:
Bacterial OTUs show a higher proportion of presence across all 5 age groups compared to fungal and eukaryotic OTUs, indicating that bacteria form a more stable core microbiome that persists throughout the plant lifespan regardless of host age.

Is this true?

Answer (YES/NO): YES